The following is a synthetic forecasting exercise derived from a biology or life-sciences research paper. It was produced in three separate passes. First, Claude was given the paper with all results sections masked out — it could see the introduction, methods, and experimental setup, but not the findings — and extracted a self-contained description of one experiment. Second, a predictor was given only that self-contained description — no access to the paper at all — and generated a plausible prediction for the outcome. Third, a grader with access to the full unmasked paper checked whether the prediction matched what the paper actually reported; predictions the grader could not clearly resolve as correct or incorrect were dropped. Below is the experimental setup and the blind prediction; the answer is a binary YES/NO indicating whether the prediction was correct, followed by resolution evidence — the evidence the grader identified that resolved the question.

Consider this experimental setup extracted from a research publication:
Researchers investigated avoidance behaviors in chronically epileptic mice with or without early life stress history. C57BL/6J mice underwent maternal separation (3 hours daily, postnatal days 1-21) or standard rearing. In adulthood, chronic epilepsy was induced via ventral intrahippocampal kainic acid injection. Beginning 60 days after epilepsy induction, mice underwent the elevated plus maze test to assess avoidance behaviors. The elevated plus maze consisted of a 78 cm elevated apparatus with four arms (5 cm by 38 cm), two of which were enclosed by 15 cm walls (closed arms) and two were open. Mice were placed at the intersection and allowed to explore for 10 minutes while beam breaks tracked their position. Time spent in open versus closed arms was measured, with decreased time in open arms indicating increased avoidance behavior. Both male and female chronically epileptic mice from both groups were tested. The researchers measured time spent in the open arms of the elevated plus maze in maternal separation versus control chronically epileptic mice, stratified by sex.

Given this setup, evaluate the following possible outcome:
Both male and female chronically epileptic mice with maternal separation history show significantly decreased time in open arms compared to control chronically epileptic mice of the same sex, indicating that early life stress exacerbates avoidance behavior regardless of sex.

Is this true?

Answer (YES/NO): NO